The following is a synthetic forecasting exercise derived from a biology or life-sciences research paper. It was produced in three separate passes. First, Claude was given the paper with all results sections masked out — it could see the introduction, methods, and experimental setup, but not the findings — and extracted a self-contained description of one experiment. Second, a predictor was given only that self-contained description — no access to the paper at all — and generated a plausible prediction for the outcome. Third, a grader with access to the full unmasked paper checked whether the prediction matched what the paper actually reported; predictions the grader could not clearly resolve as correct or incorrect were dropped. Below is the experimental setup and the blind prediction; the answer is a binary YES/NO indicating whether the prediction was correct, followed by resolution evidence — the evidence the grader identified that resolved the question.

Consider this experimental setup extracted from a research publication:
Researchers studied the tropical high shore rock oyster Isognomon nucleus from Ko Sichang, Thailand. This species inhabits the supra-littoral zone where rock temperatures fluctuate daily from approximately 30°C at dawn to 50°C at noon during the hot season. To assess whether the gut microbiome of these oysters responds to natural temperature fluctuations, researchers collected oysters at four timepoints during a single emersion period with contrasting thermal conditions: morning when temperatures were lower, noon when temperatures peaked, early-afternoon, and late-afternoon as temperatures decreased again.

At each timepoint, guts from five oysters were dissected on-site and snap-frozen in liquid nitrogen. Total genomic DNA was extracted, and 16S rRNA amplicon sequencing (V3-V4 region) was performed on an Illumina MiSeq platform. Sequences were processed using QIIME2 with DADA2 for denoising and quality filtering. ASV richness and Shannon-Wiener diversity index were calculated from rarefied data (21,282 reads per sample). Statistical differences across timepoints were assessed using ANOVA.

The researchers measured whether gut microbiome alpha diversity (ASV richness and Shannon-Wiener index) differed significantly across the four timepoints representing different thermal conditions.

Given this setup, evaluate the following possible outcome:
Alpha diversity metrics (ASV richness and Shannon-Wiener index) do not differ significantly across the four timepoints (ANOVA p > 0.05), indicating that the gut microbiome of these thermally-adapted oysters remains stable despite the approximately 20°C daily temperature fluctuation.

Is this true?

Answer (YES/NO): NO